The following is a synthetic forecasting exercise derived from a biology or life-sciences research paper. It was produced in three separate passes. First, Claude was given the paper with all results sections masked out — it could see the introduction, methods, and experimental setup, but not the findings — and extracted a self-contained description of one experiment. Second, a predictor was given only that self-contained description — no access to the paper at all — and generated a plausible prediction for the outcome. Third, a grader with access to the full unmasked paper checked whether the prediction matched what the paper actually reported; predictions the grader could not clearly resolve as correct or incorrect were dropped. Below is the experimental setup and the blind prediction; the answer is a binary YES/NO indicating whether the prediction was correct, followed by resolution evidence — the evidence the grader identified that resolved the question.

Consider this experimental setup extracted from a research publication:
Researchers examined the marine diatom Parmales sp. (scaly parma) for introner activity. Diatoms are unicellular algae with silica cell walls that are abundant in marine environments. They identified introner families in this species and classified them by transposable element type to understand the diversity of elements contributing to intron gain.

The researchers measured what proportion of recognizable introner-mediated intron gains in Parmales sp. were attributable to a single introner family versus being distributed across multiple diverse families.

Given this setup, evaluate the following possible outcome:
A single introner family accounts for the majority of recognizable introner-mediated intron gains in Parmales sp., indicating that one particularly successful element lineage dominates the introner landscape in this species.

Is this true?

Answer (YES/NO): YES